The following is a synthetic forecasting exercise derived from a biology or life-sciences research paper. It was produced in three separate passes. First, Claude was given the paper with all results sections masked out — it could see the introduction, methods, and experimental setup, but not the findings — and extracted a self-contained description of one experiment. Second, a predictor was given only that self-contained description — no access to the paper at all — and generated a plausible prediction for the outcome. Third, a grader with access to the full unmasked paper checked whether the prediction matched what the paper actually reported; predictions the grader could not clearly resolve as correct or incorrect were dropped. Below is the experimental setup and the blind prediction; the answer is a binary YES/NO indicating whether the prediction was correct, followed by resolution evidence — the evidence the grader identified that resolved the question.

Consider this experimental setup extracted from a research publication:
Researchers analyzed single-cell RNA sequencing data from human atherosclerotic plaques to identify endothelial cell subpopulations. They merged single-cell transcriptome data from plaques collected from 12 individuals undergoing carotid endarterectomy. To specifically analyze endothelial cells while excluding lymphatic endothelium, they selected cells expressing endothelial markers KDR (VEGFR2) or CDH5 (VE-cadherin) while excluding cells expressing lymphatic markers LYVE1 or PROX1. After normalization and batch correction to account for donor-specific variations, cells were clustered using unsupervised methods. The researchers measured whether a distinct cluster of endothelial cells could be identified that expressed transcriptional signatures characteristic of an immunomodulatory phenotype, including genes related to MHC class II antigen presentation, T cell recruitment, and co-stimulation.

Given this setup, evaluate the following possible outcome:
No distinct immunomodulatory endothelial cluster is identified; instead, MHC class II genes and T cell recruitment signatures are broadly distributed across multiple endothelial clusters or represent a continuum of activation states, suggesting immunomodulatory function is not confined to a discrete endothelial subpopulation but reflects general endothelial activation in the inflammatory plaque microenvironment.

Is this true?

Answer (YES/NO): NO